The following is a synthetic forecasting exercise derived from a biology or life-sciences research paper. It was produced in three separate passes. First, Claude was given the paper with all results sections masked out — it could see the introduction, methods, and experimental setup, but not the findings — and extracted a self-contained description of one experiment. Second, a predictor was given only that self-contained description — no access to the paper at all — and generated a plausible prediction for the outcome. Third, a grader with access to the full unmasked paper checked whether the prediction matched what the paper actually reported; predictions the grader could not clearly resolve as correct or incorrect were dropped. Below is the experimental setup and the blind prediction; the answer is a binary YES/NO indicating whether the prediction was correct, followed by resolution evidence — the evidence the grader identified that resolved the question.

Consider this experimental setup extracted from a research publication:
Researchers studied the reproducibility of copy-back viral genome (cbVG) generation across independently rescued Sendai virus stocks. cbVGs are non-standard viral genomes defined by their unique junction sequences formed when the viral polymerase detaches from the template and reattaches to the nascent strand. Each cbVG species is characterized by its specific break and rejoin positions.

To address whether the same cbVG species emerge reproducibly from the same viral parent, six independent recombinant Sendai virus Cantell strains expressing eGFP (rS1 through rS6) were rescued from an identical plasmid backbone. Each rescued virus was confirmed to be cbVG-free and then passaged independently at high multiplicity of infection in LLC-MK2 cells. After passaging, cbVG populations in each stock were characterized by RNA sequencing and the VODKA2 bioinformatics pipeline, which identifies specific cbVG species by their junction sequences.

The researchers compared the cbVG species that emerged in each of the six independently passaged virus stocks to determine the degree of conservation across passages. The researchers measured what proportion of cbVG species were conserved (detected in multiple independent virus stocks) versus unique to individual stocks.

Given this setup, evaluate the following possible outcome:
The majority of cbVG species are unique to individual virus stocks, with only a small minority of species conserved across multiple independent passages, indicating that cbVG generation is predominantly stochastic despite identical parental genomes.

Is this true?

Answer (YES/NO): YES